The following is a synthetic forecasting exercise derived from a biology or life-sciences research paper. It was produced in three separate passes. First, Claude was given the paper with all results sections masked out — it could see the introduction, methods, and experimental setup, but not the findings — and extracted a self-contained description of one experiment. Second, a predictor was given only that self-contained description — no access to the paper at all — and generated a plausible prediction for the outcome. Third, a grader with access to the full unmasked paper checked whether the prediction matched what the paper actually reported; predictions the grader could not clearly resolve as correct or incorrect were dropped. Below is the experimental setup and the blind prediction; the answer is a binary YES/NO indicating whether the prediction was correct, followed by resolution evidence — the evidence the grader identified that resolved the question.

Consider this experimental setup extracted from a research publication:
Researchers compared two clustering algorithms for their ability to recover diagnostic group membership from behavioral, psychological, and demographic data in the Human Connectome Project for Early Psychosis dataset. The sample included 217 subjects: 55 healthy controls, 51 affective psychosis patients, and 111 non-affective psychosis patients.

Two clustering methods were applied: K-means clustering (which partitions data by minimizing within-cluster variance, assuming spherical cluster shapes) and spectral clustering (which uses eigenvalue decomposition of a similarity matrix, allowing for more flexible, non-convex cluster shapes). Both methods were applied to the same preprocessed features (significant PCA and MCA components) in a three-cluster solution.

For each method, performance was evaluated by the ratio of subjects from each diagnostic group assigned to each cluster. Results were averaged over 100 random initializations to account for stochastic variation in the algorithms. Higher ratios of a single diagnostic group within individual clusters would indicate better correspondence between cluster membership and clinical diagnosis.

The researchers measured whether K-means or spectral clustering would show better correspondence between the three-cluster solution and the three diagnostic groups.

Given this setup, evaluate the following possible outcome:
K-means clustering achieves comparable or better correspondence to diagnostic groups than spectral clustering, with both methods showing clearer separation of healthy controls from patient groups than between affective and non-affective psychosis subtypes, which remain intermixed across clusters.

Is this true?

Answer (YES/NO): NO